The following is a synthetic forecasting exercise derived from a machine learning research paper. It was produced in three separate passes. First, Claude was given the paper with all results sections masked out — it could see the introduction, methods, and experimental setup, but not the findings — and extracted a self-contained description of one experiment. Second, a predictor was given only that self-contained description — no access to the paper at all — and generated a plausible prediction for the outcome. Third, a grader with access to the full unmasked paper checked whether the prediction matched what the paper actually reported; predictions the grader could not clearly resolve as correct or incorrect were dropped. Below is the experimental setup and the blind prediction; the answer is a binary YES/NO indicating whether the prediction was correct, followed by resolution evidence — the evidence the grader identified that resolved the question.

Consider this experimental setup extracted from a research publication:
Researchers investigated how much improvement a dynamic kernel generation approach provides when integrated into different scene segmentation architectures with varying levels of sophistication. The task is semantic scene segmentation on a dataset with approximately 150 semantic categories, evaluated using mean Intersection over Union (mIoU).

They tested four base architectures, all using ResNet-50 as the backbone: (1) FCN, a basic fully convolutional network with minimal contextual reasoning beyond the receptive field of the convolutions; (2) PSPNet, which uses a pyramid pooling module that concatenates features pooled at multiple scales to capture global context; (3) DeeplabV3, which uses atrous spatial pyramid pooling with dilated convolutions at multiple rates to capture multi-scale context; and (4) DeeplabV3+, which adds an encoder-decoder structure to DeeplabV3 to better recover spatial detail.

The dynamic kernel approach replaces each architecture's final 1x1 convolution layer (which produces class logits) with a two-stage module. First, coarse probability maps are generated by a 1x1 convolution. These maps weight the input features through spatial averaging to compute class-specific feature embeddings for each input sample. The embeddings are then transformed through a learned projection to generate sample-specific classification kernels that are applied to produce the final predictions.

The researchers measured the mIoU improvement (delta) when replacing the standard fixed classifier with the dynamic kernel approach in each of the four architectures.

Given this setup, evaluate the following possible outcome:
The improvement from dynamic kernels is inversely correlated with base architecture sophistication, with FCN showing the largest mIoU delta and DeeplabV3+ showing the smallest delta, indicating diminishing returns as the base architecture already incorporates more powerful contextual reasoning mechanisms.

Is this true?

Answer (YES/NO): YES